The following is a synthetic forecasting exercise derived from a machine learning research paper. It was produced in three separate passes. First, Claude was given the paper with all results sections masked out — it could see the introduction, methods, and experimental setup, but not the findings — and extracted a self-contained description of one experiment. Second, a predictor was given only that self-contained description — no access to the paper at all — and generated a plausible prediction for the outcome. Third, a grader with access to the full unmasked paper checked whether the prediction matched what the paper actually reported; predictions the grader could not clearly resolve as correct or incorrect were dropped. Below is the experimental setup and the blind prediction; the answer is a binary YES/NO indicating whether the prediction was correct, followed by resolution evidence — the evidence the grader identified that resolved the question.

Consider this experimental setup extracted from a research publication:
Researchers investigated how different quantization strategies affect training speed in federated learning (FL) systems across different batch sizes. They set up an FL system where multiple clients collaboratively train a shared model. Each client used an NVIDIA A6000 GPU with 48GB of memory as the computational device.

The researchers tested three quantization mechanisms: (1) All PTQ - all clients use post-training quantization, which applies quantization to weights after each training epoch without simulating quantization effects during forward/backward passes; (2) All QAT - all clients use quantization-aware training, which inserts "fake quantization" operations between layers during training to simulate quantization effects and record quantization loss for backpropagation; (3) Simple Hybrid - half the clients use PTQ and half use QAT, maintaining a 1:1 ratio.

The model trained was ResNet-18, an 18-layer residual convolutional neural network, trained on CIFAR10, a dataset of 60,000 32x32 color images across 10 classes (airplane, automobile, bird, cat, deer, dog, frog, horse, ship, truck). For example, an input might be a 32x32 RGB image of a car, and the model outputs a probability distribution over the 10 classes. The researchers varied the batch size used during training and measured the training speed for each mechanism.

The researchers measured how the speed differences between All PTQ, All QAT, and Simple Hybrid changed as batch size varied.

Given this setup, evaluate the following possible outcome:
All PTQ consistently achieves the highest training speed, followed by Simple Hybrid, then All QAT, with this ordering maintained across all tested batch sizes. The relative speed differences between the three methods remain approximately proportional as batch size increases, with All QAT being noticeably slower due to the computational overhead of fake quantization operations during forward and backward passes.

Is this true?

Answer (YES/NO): NO